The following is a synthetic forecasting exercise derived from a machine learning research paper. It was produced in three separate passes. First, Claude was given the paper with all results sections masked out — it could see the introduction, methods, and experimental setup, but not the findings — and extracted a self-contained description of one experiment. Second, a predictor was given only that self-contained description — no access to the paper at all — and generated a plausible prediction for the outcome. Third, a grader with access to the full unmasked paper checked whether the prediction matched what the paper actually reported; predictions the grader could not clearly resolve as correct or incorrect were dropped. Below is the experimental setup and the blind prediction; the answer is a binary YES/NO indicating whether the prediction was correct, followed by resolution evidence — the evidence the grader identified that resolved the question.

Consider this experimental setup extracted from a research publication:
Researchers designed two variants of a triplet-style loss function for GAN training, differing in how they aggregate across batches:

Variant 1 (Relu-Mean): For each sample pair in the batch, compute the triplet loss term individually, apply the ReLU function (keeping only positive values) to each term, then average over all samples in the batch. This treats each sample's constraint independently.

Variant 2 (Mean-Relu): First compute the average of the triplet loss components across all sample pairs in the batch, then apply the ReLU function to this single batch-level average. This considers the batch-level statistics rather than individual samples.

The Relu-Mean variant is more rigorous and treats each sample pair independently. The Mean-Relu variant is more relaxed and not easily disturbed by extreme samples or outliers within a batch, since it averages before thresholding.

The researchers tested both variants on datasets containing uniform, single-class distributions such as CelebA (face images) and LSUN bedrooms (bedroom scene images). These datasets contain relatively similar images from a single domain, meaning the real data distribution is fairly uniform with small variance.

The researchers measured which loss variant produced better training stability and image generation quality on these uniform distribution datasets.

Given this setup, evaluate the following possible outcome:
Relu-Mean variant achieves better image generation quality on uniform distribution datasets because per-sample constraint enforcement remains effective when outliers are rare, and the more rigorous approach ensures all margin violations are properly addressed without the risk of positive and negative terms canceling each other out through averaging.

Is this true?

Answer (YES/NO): NO